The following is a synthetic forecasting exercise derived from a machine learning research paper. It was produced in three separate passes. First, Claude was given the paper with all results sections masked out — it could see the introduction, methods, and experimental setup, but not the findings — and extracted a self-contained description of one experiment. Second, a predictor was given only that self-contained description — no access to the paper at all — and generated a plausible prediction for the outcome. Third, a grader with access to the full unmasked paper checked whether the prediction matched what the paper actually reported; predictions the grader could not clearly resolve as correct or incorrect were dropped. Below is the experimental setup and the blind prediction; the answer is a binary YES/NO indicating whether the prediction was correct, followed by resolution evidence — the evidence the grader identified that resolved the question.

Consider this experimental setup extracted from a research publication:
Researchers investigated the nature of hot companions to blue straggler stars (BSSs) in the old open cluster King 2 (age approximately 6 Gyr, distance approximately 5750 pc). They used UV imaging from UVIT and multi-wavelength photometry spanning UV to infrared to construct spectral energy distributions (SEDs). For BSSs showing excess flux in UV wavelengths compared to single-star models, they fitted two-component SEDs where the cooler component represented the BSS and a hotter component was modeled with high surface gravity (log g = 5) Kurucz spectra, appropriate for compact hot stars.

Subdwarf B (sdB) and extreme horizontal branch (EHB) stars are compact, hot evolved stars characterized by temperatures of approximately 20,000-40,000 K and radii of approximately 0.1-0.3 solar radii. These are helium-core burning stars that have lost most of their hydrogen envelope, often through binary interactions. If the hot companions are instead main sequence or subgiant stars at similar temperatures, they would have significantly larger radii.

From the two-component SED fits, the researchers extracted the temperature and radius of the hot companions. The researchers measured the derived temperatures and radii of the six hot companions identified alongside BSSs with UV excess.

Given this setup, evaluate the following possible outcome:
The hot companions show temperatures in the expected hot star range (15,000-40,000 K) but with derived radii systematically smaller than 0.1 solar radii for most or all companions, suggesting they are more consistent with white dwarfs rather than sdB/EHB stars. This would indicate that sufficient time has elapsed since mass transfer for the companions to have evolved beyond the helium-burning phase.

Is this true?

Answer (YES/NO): NO